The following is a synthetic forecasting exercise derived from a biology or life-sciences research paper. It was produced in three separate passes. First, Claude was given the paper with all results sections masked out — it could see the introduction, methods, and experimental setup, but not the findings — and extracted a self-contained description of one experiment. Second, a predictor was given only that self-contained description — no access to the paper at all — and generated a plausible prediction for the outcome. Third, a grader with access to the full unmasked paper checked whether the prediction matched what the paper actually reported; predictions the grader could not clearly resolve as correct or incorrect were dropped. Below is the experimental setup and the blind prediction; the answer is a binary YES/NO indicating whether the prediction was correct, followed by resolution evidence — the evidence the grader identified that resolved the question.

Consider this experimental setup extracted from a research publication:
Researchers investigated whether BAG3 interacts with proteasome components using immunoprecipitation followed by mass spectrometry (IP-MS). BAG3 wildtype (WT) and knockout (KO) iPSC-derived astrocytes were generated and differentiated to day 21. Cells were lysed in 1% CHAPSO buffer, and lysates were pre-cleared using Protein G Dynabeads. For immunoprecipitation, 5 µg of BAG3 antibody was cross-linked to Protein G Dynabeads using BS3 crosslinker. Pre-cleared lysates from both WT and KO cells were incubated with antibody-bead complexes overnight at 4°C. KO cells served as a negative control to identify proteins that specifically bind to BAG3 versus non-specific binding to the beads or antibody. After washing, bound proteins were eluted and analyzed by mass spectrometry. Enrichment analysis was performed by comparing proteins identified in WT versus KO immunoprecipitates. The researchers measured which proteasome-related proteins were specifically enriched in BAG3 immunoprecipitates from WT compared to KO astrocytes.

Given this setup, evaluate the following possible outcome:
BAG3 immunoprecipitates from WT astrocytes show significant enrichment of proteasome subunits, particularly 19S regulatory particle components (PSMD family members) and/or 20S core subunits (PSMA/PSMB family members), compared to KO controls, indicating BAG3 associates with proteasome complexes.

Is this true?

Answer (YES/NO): YES